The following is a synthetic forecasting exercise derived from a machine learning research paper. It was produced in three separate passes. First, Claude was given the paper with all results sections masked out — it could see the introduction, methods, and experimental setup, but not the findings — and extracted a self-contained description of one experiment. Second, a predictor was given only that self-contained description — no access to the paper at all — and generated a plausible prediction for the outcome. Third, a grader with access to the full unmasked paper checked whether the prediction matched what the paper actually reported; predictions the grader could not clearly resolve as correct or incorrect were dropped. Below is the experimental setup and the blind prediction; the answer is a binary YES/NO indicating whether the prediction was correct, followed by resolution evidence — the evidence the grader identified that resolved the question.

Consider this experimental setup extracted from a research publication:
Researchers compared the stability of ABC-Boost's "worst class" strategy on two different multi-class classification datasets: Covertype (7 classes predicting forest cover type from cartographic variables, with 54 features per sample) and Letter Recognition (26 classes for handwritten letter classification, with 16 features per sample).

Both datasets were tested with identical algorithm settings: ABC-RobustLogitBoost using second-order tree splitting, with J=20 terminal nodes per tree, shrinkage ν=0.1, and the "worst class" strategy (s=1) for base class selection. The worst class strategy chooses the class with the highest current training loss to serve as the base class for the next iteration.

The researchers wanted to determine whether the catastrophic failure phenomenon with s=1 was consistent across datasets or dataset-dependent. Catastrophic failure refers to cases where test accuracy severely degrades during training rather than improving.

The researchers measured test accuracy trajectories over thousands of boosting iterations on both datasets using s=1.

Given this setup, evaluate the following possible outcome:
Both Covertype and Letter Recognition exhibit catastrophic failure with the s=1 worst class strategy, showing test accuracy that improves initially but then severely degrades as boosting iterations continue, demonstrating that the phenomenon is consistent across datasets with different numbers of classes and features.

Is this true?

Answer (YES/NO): NO